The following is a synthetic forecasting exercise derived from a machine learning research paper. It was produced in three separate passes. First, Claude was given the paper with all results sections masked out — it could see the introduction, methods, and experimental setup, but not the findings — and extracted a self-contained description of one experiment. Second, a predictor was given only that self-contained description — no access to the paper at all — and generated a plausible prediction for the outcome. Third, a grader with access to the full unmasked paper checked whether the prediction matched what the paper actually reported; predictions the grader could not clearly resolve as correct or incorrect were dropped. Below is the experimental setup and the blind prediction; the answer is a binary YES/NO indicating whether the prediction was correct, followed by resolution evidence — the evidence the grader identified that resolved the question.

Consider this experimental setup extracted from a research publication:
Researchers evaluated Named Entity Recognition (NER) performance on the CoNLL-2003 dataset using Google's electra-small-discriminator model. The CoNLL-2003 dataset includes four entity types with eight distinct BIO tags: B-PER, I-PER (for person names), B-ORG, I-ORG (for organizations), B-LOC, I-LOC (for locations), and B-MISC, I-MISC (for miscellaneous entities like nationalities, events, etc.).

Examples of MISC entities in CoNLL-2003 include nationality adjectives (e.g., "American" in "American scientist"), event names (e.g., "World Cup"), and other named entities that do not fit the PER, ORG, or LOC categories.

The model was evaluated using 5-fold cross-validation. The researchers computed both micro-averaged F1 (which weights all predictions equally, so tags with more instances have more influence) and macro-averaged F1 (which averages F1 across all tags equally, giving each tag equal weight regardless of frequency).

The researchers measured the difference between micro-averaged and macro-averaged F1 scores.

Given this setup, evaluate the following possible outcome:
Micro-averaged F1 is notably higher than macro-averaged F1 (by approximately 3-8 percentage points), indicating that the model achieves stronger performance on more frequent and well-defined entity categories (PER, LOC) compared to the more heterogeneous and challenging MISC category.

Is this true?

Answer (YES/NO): YES